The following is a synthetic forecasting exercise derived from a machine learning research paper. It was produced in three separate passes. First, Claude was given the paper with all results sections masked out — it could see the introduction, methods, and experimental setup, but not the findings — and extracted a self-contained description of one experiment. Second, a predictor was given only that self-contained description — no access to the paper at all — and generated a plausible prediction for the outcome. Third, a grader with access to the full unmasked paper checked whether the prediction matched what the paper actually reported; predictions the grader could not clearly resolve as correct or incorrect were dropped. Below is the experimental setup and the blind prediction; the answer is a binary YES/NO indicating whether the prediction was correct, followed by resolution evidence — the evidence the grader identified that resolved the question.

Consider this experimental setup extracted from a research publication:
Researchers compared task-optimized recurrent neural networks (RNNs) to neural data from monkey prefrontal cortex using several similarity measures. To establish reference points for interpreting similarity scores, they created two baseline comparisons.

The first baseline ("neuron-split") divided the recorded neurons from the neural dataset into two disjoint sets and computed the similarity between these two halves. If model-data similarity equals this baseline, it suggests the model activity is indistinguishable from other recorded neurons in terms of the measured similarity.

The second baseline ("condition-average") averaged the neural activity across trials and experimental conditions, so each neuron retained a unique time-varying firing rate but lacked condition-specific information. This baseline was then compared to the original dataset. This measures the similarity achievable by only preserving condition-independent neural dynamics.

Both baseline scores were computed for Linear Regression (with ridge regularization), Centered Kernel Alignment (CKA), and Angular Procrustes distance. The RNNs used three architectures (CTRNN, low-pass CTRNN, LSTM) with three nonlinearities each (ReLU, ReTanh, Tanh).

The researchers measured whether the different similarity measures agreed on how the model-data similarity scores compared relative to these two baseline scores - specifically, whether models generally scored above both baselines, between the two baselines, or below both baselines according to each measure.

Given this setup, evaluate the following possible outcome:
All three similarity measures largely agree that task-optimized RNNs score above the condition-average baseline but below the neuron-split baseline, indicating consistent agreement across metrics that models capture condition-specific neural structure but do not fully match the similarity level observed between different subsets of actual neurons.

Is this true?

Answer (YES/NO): NO